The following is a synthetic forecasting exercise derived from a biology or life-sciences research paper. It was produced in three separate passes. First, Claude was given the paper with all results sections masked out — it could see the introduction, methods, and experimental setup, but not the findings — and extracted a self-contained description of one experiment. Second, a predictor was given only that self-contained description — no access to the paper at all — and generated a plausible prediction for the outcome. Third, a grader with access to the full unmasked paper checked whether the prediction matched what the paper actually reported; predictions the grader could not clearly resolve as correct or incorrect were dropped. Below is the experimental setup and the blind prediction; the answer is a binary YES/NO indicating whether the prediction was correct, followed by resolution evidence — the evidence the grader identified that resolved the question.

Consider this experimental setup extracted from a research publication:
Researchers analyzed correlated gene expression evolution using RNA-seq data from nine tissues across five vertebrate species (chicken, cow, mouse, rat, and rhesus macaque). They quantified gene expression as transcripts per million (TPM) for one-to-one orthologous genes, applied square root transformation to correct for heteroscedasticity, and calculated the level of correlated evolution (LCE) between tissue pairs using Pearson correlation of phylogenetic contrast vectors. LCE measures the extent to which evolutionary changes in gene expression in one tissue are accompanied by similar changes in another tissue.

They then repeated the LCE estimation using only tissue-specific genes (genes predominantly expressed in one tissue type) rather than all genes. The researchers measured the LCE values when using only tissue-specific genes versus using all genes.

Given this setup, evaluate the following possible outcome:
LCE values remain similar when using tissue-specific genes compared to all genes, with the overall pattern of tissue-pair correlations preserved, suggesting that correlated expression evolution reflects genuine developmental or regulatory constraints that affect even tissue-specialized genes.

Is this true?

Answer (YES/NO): NO